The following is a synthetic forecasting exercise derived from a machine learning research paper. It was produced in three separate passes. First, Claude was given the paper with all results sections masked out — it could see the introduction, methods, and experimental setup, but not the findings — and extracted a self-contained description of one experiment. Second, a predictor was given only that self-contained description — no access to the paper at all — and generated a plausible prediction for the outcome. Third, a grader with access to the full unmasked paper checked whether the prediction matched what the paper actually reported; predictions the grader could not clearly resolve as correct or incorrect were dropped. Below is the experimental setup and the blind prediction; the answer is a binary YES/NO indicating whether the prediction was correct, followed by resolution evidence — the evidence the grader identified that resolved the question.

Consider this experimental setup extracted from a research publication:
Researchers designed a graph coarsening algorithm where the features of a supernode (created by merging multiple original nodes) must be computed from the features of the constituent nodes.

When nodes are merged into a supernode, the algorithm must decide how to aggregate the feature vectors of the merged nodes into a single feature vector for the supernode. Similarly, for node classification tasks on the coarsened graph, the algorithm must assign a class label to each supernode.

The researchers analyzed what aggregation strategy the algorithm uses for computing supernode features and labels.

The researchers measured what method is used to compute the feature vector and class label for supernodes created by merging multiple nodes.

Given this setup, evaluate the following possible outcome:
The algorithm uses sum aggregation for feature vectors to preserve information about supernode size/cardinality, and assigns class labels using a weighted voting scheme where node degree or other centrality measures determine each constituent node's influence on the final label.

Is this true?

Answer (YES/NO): NO